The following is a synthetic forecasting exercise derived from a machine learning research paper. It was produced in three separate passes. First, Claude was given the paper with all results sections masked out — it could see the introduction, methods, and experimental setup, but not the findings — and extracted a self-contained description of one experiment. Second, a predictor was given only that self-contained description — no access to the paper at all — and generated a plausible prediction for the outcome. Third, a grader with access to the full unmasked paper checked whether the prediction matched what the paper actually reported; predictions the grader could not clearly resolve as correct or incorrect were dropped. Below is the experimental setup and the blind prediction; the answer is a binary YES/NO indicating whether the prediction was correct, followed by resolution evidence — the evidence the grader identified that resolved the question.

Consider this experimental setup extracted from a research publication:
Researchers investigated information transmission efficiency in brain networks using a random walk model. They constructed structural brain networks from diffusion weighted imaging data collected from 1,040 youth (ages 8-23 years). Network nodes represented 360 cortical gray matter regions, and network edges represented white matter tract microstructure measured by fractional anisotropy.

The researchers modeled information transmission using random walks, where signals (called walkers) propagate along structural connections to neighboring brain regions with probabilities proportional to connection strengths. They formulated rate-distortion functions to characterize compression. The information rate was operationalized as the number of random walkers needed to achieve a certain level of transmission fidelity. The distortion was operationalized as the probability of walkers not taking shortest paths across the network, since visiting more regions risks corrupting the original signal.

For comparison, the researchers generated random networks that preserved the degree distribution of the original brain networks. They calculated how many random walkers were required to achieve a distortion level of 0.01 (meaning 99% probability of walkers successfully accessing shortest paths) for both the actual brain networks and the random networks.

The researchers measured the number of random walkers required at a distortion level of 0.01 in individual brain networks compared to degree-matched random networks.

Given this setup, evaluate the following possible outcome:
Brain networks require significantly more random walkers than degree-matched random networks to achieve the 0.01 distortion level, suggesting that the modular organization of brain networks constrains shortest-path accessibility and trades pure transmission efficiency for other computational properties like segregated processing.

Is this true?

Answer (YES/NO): YES